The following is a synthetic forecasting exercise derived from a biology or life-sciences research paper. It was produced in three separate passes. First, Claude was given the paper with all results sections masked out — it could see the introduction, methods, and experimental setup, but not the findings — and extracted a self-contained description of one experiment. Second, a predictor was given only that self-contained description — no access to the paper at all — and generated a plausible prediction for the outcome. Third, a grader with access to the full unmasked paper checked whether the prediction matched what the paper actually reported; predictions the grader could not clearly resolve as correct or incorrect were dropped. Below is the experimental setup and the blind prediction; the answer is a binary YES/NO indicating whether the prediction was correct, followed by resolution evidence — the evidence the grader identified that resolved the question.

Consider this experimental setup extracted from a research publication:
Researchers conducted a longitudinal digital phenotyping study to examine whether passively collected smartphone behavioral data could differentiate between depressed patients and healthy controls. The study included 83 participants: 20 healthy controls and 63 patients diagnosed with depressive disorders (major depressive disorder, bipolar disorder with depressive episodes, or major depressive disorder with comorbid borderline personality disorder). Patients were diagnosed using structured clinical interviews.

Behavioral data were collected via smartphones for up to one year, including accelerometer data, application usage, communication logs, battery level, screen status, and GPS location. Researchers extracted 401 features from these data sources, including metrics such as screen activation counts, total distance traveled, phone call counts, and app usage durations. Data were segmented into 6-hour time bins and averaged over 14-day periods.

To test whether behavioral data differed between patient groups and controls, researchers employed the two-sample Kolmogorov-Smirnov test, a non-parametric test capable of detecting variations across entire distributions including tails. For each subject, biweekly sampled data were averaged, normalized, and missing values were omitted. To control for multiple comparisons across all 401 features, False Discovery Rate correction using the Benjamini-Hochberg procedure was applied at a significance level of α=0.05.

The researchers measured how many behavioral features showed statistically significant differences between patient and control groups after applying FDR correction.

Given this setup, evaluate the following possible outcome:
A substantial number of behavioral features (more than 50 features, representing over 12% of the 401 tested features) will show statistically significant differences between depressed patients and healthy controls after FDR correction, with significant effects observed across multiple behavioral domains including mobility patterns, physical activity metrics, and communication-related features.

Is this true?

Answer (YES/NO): NO